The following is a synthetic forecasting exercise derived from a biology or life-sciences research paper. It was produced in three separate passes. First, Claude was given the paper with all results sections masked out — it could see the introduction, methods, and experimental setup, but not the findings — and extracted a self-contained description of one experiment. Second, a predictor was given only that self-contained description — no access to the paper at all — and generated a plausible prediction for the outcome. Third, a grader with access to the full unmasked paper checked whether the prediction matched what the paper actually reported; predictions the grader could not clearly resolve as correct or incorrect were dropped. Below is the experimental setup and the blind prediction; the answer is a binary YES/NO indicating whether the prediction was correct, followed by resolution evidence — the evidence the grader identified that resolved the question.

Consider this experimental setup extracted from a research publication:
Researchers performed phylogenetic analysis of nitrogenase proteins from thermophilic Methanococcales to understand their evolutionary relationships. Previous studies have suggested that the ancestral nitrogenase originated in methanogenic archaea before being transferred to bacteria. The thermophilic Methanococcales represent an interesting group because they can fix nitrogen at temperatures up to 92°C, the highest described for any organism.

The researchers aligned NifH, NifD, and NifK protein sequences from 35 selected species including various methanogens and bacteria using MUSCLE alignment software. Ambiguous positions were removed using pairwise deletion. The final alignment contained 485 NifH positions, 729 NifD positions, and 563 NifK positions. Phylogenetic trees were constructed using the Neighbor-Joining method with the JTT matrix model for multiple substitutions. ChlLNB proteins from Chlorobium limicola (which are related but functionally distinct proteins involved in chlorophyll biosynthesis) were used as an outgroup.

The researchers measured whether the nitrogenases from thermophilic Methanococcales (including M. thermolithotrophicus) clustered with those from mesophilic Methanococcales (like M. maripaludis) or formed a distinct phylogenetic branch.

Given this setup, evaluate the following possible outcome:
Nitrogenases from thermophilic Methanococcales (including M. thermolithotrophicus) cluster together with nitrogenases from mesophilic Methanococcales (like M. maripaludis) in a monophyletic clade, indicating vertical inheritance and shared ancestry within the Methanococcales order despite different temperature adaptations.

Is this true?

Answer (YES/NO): NO